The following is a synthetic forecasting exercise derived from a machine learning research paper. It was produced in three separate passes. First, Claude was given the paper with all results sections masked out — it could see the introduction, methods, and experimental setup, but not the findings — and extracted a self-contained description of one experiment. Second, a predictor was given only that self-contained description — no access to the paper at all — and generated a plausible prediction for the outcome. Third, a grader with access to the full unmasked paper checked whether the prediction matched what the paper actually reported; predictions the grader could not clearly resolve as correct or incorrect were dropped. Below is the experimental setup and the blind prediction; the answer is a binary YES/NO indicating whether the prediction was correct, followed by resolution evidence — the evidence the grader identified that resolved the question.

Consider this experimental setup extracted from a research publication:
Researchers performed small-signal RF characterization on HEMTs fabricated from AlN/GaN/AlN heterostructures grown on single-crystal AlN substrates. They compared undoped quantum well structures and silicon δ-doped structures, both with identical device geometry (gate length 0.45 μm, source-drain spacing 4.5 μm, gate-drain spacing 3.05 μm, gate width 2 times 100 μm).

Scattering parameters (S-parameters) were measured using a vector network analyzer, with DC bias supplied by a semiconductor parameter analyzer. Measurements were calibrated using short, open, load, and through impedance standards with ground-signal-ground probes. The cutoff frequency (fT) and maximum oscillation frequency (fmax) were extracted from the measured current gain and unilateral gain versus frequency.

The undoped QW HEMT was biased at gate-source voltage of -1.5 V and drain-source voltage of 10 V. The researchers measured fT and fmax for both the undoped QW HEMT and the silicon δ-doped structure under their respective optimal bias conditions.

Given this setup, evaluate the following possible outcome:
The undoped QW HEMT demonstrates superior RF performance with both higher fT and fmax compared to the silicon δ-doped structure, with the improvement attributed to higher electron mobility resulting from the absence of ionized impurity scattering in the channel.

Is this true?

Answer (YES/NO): NO